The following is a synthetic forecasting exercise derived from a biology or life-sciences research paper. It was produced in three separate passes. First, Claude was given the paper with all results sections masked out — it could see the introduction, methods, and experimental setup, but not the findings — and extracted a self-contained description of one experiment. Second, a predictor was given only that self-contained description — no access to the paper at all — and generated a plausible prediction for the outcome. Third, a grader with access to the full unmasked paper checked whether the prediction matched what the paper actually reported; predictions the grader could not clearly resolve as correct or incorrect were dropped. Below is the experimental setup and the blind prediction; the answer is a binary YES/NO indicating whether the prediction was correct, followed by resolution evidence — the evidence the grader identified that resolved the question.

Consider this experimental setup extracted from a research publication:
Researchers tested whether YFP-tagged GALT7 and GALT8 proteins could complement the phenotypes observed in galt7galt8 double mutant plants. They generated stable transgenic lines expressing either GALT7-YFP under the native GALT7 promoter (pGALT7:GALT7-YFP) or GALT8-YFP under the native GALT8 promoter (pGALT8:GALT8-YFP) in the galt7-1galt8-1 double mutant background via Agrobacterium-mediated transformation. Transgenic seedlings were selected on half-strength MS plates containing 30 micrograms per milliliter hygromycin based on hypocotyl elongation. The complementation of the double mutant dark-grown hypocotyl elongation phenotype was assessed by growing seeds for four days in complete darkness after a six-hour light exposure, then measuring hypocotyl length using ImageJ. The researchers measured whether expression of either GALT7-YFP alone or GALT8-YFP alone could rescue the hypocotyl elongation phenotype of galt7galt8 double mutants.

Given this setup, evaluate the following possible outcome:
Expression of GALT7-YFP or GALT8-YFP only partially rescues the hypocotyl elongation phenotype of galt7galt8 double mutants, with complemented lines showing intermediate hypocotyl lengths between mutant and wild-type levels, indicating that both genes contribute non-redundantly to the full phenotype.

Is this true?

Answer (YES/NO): NO